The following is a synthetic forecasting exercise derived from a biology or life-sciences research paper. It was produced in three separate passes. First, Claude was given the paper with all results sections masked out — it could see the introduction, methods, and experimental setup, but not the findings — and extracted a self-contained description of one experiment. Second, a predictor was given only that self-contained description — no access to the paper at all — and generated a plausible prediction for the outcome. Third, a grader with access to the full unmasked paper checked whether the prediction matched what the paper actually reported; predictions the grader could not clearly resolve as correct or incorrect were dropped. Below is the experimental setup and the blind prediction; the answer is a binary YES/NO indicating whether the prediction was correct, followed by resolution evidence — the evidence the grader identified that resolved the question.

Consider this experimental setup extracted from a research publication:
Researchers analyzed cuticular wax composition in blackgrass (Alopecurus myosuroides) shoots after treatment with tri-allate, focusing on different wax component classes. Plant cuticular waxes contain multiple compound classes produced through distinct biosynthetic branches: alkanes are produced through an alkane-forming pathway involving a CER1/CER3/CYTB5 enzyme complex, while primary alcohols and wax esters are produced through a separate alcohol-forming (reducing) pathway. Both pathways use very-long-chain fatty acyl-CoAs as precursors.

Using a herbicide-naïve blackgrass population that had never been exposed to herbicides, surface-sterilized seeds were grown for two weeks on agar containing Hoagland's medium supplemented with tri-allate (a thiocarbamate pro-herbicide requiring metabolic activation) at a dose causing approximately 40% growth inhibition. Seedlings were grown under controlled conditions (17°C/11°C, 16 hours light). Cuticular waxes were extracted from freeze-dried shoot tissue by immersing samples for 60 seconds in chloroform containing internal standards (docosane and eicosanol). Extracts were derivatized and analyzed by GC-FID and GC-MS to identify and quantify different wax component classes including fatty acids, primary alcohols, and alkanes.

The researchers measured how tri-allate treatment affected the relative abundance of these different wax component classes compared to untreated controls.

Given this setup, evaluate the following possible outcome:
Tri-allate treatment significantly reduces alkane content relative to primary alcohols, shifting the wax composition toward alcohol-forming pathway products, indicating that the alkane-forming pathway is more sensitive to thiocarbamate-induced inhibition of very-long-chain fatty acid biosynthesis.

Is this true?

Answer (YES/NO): YES